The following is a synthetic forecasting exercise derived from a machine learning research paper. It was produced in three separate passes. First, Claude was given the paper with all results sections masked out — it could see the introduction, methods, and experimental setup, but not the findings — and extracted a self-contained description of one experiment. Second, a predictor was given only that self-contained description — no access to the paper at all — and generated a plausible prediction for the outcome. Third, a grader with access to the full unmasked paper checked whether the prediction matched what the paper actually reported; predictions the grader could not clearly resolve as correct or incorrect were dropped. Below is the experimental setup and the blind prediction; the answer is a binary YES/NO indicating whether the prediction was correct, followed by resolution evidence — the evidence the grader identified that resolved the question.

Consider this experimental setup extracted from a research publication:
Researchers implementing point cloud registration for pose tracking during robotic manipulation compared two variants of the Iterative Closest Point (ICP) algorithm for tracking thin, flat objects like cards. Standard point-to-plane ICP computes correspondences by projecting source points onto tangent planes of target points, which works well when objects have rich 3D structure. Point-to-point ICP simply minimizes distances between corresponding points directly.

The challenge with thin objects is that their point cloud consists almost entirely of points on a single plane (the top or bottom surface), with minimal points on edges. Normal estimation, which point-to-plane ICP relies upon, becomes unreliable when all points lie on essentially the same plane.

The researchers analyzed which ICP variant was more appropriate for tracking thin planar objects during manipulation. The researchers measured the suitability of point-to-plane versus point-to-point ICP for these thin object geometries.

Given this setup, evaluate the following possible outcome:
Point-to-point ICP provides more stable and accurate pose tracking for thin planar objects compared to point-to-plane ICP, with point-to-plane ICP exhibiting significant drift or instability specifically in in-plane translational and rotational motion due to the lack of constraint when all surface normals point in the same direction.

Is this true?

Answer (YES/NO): NO